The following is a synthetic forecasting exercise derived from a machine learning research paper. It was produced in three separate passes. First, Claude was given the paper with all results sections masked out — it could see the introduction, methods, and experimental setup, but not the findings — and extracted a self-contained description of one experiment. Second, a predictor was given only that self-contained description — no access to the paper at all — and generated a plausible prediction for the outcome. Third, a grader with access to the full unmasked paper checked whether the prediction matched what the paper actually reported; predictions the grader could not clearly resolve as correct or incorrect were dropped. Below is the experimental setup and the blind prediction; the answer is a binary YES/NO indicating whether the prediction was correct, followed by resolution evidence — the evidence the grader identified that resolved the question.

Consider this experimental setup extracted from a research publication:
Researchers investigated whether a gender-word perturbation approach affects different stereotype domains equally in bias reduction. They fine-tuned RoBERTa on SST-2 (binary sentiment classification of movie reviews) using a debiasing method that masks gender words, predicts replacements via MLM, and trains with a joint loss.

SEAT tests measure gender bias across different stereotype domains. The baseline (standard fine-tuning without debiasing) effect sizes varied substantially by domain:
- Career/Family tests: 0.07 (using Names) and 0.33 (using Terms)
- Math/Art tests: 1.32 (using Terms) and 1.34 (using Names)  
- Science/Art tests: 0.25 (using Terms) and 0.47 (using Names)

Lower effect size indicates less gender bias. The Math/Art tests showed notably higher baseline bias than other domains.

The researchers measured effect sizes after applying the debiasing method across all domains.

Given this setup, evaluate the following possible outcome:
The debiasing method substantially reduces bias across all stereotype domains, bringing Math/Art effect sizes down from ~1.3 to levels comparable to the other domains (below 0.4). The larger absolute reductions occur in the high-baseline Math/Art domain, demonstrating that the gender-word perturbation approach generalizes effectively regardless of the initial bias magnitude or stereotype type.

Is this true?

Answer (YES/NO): NO